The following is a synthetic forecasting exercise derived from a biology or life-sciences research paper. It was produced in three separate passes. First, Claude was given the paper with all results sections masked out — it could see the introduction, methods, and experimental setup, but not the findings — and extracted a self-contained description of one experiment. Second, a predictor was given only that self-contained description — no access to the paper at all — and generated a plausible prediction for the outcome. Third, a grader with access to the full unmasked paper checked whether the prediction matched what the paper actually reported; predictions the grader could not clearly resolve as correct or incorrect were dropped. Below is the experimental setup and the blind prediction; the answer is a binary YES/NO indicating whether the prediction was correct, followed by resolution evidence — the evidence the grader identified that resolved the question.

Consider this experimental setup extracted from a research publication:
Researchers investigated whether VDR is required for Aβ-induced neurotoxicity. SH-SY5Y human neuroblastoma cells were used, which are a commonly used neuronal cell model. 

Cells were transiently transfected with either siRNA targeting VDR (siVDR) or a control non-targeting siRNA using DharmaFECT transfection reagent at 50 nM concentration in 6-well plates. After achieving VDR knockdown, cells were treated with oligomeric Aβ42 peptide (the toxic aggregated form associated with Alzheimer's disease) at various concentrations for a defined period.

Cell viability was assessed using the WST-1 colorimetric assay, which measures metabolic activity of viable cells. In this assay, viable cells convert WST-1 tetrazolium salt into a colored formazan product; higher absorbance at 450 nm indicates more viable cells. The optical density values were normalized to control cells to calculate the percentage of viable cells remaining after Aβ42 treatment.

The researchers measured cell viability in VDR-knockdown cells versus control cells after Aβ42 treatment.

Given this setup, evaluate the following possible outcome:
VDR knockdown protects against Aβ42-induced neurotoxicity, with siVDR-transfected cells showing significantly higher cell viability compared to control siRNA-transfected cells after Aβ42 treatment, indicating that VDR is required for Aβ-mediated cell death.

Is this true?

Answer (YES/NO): YES